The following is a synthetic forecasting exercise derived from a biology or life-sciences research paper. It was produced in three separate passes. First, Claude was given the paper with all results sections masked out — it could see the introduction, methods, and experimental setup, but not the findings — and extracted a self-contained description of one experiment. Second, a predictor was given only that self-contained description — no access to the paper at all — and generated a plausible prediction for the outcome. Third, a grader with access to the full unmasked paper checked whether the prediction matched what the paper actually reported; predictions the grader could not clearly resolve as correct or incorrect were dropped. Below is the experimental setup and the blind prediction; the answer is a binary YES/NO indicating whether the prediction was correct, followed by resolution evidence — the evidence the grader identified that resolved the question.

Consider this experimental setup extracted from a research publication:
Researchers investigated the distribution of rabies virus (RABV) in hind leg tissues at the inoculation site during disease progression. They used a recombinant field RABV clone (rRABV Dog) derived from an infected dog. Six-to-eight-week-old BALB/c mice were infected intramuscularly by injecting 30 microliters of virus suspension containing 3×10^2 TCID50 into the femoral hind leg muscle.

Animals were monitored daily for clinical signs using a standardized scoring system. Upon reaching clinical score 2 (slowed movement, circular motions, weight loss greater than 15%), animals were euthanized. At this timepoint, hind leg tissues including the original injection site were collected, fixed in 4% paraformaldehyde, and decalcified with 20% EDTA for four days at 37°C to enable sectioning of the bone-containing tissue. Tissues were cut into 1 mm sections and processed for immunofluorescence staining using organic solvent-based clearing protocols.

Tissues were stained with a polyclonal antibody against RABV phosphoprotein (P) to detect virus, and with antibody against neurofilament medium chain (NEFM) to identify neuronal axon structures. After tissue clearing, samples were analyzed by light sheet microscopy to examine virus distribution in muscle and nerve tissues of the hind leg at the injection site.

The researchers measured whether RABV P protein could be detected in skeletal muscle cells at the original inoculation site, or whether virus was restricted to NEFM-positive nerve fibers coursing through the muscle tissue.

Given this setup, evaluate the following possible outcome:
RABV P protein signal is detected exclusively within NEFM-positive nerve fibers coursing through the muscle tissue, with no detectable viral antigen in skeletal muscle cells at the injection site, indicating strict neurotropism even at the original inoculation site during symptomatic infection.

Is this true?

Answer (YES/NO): NO